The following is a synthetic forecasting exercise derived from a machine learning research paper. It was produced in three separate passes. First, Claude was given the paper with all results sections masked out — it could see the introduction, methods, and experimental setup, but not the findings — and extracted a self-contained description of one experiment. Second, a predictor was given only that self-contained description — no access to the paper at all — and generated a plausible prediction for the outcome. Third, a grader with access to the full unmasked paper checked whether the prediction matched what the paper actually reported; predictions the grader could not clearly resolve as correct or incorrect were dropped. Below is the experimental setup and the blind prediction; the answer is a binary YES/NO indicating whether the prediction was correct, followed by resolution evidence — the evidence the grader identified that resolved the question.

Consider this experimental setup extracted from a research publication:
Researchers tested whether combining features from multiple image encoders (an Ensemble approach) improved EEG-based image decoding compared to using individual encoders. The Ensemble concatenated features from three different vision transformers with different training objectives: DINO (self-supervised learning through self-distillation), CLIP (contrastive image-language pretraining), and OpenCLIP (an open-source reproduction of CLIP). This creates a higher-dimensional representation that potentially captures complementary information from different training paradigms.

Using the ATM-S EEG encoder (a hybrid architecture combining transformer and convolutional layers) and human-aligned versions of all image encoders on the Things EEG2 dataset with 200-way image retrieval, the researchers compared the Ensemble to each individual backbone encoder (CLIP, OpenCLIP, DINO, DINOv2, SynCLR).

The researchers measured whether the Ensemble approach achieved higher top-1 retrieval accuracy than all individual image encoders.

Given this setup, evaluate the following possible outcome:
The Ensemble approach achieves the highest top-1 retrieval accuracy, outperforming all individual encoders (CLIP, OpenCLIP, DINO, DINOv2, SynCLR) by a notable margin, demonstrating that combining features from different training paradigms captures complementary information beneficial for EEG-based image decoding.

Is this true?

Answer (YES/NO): NO